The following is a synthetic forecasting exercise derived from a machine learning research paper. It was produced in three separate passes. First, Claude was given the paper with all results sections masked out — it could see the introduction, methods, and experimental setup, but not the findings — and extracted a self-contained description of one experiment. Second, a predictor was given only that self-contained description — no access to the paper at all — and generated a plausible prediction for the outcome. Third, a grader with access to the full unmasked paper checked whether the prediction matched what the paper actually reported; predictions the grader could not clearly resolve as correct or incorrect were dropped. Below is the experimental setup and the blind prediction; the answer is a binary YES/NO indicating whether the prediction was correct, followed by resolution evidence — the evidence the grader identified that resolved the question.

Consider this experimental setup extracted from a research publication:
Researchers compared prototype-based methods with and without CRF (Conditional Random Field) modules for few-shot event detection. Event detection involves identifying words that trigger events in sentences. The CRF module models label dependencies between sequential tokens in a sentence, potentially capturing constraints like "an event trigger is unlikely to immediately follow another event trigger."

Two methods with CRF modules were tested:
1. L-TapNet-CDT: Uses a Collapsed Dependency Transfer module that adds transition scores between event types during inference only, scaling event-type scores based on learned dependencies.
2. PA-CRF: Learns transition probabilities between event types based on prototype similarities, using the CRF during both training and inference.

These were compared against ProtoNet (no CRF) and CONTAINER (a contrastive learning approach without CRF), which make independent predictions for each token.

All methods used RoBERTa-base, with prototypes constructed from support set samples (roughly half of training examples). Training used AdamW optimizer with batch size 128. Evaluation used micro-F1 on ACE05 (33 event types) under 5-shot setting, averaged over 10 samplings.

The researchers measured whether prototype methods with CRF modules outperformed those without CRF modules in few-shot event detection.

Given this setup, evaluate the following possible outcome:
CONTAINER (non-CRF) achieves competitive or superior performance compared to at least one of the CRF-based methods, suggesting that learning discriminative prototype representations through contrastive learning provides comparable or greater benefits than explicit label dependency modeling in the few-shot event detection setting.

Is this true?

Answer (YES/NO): YES